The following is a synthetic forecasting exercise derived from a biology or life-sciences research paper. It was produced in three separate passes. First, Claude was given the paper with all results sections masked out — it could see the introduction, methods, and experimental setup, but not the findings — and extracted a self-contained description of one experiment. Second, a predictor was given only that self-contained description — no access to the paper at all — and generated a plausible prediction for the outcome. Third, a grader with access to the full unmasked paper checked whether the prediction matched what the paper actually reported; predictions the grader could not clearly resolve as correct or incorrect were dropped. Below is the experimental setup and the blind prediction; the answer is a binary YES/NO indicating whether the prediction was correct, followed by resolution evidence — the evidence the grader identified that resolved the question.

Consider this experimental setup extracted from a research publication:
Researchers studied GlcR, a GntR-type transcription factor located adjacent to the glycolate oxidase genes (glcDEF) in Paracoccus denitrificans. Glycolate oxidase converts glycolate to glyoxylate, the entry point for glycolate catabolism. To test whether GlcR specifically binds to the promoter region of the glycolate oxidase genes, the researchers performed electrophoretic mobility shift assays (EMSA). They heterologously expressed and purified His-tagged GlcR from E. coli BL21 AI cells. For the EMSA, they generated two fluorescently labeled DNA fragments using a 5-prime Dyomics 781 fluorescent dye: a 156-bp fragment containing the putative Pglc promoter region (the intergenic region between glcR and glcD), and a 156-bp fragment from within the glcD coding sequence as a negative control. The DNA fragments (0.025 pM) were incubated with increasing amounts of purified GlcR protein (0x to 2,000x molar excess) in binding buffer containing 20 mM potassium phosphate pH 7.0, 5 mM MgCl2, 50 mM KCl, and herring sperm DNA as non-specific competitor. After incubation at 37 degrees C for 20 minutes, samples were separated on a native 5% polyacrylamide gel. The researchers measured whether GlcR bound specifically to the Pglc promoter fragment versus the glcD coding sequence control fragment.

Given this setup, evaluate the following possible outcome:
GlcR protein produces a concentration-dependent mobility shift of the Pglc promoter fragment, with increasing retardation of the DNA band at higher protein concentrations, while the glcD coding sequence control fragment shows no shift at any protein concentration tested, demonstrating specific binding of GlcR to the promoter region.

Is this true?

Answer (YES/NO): YES